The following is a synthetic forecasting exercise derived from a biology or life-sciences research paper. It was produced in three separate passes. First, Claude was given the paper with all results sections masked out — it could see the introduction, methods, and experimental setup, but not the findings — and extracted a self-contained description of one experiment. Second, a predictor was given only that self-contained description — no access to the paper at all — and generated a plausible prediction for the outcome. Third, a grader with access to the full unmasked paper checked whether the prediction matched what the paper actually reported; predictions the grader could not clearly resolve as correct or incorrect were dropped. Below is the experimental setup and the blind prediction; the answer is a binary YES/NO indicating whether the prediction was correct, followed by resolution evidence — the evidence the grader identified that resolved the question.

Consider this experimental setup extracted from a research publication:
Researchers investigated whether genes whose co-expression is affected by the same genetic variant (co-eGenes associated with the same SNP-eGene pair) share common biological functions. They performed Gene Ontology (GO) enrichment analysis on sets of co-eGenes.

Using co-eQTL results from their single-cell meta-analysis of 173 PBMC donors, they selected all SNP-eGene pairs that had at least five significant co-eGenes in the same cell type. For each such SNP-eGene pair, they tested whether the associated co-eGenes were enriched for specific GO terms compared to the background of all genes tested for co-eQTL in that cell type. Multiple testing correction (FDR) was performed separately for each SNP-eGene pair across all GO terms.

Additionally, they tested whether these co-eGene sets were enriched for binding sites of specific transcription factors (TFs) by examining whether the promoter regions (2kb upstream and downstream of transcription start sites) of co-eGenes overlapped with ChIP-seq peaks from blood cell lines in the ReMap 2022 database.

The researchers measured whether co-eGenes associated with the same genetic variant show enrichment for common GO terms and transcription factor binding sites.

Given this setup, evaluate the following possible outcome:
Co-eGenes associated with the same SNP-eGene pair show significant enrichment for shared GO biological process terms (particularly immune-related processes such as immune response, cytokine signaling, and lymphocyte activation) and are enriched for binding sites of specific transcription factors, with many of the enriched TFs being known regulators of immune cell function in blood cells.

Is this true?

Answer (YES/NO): YES